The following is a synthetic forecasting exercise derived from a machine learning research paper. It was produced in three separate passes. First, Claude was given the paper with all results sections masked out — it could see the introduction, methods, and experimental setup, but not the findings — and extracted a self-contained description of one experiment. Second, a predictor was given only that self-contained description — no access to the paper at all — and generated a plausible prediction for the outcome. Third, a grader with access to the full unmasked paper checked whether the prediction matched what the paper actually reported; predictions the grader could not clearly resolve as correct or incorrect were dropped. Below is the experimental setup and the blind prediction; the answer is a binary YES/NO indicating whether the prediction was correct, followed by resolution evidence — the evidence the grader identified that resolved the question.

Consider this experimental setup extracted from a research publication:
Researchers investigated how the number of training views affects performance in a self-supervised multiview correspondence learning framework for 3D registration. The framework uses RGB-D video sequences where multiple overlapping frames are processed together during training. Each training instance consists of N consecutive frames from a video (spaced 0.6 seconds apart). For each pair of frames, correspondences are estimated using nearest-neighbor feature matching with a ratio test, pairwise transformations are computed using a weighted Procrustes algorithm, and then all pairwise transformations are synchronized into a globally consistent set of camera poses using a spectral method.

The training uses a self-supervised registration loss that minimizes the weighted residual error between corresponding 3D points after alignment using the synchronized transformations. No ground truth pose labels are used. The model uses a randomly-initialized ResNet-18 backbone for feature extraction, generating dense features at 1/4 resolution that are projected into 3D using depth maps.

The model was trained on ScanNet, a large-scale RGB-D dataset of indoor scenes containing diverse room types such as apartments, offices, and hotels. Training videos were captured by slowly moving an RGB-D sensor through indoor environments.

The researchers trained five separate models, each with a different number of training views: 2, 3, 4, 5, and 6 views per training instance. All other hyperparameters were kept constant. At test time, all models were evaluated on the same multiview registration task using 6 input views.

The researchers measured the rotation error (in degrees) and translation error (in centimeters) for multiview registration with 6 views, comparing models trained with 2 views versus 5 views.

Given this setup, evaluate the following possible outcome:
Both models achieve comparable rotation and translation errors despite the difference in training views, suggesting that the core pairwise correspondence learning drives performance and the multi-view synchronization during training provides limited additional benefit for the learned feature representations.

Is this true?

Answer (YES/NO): NO